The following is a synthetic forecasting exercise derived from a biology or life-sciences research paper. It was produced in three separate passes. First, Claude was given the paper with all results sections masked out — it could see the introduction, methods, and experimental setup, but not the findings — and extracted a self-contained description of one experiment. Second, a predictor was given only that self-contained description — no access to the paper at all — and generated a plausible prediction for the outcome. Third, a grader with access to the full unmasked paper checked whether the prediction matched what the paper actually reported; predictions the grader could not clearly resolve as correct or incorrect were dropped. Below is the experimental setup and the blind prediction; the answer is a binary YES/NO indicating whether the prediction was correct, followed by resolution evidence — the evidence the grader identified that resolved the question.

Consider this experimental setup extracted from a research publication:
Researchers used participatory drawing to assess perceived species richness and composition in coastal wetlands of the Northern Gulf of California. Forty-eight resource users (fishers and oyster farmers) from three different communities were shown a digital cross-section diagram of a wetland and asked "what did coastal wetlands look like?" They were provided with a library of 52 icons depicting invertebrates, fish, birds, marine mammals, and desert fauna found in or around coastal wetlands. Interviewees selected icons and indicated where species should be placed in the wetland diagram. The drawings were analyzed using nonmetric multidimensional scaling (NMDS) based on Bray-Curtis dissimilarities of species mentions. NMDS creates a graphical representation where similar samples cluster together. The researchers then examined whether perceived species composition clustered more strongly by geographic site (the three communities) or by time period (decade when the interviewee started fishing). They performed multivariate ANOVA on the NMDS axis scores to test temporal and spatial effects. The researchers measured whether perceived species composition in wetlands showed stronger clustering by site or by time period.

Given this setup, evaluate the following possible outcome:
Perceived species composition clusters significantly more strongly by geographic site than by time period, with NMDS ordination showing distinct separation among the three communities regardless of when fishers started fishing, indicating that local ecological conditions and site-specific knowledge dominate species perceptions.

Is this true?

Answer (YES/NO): NO